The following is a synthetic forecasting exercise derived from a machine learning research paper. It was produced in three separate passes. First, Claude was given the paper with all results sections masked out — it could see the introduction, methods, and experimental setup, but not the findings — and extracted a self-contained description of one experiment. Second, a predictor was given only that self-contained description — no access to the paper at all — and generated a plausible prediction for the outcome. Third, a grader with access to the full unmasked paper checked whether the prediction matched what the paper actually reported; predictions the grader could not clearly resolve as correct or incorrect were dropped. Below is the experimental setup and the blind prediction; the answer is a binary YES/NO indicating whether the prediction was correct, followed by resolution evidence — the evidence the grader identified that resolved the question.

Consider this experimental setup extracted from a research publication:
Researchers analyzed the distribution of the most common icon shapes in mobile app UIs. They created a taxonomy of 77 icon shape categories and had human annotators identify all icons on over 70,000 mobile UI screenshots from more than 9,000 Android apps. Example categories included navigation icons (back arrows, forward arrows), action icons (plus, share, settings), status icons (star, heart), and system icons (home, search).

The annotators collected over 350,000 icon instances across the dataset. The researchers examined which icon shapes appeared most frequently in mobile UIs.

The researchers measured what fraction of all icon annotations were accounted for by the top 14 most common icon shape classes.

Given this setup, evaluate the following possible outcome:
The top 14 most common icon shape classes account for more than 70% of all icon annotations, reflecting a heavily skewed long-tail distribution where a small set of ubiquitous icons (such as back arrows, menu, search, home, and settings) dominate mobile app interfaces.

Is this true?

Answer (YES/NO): YES